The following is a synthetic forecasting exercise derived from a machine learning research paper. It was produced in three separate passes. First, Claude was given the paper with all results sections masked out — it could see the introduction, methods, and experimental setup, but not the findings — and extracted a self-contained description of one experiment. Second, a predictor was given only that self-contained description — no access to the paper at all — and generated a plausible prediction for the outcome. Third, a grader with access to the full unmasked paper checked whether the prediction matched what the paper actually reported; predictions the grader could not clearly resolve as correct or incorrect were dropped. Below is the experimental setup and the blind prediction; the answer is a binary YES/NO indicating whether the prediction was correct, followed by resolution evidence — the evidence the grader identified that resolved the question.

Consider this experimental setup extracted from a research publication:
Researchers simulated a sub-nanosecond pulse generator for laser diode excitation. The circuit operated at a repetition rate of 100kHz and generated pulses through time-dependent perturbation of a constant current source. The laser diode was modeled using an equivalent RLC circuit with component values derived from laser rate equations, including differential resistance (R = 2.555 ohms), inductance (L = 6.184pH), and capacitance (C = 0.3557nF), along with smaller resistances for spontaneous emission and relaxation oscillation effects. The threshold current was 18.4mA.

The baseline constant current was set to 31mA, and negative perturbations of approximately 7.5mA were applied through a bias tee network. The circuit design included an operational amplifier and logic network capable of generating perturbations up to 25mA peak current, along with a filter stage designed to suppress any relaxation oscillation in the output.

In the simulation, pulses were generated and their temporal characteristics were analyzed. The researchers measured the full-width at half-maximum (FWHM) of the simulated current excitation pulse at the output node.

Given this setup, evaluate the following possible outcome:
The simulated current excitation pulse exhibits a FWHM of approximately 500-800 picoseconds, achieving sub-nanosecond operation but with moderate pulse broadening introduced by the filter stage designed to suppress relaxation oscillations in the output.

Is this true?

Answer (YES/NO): YES